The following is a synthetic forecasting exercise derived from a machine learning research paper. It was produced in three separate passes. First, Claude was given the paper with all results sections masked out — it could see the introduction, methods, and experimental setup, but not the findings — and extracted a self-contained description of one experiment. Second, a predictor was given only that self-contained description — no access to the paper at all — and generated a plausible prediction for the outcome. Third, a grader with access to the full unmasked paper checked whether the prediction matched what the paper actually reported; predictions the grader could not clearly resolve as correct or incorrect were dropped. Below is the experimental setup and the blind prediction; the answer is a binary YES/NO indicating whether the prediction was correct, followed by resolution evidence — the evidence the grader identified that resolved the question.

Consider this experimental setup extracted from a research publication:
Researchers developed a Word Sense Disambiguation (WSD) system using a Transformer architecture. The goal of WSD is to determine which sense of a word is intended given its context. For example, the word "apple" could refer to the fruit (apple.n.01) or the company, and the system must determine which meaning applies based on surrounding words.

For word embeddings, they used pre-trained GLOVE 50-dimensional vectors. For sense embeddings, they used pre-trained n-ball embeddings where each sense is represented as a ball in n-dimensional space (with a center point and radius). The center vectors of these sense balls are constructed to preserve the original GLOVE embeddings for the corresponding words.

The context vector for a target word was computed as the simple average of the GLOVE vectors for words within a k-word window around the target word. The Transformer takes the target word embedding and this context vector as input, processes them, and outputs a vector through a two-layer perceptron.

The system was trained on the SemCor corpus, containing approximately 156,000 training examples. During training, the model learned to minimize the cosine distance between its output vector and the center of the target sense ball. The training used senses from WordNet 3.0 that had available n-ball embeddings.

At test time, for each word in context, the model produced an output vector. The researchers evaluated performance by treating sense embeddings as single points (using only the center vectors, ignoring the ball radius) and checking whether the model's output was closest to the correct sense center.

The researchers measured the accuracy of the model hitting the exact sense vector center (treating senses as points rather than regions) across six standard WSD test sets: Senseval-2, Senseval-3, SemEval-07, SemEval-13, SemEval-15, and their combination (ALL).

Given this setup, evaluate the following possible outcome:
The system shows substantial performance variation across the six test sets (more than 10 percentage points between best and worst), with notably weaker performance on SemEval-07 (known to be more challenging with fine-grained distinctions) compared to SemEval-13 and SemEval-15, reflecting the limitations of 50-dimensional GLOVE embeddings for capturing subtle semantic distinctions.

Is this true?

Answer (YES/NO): NO